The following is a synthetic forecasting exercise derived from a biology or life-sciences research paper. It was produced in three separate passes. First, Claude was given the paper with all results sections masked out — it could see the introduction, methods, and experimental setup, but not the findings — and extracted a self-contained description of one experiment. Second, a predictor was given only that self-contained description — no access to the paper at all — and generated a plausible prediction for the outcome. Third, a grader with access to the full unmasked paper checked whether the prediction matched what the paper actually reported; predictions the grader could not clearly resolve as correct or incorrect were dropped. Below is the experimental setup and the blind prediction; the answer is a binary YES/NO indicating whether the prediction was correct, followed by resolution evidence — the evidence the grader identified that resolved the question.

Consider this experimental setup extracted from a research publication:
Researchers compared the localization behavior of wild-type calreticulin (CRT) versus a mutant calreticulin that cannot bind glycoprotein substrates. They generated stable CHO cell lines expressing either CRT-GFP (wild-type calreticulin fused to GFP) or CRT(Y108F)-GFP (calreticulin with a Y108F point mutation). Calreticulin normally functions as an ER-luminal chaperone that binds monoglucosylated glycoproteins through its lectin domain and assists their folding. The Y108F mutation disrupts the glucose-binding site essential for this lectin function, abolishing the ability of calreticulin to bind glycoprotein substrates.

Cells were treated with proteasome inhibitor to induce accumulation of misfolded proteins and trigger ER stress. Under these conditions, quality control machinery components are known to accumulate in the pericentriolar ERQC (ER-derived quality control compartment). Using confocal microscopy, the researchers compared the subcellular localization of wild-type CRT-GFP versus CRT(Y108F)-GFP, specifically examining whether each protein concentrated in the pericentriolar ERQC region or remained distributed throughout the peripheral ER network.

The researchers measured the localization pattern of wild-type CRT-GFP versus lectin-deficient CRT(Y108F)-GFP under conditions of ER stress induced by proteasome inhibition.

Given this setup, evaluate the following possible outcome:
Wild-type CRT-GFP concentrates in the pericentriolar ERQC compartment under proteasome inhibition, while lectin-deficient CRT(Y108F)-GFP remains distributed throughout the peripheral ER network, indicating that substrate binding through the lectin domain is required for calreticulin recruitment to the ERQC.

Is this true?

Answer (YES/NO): YES